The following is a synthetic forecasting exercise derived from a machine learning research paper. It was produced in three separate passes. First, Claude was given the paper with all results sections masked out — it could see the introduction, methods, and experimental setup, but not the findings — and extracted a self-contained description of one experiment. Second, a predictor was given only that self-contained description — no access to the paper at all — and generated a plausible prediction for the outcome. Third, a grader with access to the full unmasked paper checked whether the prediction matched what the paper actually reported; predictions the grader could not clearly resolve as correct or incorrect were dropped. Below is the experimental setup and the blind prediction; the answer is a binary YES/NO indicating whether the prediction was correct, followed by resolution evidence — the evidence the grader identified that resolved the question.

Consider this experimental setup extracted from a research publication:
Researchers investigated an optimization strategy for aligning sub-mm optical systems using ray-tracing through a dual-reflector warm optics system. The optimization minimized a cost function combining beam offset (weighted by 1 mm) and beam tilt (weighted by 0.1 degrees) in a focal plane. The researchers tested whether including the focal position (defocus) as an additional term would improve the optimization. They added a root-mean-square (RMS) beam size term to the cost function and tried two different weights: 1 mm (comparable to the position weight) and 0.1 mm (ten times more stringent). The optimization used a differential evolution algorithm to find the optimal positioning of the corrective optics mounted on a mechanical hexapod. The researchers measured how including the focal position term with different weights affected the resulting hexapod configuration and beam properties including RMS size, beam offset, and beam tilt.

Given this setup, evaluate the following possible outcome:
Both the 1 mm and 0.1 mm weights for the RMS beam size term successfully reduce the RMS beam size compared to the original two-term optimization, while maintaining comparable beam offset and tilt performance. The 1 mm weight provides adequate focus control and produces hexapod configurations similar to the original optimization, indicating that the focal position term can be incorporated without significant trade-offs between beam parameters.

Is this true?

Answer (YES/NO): NO